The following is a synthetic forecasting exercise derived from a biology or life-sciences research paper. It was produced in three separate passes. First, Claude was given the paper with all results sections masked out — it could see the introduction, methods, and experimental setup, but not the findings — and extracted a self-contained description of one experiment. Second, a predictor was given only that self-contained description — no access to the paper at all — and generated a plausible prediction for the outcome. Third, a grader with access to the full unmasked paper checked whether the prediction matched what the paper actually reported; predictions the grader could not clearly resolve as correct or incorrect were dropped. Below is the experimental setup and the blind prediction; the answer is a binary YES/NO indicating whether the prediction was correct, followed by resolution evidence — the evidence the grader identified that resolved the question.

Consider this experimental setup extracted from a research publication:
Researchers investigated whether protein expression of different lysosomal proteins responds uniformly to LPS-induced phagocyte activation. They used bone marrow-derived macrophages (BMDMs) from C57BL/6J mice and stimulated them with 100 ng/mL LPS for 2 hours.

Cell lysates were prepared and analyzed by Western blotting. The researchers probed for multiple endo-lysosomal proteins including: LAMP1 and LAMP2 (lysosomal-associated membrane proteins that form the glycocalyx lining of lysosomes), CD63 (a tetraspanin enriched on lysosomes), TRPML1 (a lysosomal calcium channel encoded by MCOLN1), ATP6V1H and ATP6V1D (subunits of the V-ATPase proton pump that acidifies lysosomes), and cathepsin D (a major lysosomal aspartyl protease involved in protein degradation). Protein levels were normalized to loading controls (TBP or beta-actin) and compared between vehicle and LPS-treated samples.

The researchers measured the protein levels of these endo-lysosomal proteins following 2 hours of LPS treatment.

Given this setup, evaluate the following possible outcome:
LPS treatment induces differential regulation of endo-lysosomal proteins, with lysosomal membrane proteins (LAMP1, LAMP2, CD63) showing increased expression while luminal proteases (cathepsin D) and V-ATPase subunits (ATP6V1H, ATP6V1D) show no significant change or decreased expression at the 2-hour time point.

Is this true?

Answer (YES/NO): NO